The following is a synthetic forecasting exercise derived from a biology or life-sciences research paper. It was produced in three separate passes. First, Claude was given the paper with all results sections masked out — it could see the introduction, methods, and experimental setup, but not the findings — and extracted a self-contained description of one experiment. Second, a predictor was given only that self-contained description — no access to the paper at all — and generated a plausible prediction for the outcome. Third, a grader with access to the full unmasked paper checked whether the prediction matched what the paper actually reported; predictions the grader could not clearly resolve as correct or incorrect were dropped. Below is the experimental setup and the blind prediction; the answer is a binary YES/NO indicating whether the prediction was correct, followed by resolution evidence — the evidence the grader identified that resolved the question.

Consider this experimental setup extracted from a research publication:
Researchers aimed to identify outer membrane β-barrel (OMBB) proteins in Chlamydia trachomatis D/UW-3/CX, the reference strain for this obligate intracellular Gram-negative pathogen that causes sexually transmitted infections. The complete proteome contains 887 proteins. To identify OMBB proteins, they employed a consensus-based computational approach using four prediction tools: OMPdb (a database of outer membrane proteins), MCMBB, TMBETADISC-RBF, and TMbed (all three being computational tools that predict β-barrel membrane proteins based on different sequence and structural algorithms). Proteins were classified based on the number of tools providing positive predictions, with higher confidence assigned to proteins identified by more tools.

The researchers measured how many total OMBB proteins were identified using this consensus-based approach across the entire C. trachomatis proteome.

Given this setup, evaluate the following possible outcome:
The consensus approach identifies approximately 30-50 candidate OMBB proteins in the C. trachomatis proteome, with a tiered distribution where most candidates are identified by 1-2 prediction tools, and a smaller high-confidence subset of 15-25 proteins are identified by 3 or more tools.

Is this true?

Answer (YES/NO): NO